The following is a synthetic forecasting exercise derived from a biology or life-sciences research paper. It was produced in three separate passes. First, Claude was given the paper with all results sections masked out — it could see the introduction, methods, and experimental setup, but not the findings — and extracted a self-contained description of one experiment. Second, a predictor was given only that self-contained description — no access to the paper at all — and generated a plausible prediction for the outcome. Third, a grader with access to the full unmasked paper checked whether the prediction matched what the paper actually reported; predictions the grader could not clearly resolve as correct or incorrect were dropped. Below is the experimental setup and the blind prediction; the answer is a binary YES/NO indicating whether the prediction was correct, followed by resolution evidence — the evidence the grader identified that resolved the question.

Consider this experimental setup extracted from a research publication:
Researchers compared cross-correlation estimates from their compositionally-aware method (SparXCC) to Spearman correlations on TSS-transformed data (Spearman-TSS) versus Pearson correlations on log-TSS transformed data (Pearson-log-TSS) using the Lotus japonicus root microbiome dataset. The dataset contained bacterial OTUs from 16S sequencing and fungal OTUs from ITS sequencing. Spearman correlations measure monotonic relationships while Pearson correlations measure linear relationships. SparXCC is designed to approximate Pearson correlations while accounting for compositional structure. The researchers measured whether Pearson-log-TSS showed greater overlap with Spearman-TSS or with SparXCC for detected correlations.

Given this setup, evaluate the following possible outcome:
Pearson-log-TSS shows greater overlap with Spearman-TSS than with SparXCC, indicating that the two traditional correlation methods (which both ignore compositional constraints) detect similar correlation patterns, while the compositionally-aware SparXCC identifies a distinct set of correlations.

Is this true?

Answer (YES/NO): YES